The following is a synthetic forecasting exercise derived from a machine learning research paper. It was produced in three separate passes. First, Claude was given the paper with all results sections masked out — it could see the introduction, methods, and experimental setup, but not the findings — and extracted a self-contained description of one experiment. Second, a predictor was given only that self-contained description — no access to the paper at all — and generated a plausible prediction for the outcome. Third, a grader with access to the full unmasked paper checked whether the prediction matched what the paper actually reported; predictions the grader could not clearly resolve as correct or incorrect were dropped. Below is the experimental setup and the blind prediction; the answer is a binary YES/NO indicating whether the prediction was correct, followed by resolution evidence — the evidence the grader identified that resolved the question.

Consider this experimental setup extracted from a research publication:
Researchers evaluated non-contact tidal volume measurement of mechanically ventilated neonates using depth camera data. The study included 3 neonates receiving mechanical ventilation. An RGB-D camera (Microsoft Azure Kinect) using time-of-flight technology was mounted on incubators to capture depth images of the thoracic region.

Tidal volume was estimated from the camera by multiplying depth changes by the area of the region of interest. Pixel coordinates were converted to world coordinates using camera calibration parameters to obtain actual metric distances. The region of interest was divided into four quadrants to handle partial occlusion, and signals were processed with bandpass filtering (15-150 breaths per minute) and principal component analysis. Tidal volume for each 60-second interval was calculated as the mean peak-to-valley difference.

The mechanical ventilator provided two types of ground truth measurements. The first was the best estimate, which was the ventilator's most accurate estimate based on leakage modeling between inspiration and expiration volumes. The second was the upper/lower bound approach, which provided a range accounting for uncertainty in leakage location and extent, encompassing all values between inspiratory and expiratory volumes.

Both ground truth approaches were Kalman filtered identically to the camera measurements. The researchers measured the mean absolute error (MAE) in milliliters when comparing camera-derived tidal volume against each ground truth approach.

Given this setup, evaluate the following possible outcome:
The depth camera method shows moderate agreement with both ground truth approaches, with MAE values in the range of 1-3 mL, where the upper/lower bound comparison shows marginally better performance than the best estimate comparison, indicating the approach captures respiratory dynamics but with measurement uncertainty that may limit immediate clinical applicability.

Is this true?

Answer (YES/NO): NO